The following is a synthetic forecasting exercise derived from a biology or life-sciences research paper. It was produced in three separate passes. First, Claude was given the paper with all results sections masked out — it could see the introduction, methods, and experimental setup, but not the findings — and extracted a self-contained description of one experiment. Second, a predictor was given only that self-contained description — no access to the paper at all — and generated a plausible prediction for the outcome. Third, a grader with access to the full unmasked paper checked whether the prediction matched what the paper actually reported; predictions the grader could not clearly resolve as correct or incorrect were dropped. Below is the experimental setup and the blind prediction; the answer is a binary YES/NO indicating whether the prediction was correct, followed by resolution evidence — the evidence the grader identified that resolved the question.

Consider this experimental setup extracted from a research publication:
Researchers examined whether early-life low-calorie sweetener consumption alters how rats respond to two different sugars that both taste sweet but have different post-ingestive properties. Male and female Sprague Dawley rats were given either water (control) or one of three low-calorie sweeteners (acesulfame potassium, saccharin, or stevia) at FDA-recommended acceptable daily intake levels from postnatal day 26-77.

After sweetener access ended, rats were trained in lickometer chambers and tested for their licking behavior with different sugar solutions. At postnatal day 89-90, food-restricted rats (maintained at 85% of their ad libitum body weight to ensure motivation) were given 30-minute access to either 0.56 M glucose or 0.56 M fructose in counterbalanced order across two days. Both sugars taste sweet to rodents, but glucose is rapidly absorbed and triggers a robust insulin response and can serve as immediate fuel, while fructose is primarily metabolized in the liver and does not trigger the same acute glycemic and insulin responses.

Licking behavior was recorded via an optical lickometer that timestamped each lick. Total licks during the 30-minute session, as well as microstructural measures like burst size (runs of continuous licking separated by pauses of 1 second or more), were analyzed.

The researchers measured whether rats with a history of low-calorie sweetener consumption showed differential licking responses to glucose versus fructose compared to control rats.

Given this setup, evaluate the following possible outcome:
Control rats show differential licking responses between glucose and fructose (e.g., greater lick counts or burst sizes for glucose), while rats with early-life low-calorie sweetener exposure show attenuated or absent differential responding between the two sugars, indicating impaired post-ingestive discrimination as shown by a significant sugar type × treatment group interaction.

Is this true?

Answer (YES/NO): YES